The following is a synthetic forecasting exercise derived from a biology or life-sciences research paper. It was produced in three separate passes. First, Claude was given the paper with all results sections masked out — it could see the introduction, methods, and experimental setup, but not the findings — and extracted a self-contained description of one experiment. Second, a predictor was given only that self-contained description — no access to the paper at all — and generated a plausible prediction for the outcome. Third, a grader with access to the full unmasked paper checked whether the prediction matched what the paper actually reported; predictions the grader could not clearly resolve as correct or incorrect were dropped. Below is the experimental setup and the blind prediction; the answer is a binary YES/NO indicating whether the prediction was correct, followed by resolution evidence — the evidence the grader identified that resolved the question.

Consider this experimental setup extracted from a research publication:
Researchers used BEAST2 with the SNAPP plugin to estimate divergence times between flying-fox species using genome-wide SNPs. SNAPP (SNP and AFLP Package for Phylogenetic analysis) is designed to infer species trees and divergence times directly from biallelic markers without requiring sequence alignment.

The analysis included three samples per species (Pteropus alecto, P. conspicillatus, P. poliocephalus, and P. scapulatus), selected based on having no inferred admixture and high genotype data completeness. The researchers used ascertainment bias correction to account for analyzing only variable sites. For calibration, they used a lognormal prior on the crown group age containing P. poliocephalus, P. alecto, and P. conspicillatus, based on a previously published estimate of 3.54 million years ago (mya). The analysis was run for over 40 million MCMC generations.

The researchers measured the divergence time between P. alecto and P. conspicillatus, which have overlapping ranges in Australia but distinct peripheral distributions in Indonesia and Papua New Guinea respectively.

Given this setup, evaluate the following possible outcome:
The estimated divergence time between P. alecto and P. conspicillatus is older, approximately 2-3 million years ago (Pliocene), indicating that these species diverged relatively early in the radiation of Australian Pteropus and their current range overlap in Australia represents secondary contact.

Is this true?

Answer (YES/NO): NO